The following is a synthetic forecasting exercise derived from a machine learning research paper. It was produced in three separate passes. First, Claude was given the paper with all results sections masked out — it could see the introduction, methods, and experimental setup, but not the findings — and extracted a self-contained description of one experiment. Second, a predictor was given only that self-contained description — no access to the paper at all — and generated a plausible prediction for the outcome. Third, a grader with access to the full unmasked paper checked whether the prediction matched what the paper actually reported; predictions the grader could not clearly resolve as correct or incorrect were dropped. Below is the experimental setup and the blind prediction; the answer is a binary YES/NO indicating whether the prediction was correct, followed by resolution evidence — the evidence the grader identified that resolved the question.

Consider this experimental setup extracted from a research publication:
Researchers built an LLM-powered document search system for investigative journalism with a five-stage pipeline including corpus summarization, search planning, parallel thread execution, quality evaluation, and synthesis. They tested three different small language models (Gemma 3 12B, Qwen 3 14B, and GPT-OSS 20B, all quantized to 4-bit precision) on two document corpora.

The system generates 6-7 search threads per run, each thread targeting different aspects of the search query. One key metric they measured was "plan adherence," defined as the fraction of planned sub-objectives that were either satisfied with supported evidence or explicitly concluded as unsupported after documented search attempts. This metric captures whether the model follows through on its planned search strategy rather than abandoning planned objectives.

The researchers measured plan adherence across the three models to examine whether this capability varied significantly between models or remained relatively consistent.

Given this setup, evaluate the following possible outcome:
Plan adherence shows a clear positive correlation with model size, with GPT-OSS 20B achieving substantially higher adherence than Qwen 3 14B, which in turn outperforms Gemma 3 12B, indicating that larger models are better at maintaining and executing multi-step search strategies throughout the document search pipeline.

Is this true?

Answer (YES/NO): NO